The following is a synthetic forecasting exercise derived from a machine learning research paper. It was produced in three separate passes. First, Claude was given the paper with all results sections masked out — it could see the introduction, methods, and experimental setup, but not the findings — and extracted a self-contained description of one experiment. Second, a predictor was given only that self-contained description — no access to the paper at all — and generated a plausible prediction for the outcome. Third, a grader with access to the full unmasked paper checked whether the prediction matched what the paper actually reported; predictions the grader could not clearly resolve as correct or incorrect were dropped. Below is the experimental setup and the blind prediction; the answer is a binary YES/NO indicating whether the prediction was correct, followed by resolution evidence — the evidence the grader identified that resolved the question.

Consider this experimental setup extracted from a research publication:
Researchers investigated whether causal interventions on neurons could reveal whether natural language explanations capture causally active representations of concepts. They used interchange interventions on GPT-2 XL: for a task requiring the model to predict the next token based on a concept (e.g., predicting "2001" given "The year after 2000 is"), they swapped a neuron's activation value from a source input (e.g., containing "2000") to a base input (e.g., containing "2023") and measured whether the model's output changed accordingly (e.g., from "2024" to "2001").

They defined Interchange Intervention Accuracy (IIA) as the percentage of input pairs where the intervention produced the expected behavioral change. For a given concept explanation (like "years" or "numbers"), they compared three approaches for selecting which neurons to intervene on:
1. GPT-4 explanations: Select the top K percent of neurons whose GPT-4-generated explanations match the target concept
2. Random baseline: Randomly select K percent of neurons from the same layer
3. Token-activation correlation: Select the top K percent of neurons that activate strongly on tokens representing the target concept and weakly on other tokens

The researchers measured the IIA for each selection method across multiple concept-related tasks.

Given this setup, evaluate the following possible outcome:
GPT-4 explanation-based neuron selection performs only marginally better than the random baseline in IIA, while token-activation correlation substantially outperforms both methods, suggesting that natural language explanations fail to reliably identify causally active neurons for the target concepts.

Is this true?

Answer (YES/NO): NO